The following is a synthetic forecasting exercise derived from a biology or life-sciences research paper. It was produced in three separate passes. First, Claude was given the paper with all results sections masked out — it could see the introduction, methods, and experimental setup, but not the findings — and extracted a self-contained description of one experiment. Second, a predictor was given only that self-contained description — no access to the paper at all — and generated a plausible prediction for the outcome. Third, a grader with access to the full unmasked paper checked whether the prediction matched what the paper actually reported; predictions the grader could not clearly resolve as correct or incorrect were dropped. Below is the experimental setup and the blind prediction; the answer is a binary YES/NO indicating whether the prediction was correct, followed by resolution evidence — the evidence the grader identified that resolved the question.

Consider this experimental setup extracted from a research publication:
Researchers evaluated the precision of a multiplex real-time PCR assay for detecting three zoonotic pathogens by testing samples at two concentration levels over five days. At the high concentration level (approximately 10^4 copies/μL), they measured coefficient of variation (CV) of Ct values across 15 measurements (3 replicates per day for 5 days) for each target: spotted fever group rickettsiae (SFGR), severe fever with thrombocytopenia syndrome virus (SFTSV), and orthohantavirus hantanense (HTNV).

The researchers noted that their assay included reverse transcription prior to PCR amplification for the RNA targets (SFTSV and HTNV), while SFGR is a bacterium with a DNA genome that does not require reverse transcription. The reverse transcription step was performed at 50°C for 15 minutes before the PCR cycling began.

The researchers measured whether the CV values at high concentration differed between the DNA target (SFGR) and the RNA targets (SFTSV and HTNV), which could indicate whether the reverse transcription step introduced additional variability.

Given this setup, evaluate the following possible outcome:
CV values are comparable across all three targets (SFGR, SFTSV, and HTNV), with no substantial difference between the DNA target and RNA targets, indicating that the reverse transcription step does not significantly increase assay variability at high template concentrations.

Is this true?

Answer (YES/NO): YES